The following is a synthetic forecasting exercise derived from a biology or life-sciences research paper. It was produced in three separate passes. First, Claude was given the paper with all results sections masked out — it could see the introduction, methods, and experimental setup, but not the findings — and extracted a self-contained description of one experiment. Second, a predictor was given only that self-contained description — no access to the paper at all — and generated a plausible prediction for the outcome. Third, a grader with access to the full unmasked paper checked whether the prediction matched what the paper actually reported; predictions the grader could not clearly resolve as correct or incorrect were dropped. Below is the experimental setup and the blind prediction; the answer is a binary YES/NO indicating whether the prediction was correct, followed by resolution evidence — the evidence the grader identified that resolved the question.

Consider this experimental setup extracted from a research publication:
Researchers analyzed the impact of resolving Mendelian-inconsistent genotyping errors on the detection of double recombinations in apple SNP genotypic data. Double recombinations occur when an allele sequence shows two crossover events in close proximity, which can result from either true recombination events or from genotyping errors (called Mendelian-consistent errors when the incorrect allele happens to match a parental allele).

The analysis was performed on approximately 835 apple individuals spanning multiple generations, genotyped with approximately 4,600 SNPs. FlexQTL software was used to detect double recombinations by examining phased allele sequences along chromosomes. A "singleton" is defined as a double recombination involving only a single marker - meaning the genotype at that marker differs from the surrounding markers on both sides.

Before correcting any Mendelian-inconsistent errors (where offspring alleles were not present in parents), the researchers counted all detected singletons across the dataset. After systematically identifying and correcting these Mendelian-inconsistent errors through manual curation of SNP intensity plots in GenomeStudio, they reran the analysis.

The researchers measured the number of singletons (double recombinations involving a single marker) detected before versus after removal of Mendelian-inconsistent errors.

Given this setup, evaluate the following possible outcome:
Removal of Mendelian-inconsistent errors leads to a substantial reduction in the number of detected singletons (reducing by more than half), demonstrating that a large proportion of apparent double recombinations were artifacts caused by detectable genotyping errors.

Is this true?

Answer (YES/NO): YES